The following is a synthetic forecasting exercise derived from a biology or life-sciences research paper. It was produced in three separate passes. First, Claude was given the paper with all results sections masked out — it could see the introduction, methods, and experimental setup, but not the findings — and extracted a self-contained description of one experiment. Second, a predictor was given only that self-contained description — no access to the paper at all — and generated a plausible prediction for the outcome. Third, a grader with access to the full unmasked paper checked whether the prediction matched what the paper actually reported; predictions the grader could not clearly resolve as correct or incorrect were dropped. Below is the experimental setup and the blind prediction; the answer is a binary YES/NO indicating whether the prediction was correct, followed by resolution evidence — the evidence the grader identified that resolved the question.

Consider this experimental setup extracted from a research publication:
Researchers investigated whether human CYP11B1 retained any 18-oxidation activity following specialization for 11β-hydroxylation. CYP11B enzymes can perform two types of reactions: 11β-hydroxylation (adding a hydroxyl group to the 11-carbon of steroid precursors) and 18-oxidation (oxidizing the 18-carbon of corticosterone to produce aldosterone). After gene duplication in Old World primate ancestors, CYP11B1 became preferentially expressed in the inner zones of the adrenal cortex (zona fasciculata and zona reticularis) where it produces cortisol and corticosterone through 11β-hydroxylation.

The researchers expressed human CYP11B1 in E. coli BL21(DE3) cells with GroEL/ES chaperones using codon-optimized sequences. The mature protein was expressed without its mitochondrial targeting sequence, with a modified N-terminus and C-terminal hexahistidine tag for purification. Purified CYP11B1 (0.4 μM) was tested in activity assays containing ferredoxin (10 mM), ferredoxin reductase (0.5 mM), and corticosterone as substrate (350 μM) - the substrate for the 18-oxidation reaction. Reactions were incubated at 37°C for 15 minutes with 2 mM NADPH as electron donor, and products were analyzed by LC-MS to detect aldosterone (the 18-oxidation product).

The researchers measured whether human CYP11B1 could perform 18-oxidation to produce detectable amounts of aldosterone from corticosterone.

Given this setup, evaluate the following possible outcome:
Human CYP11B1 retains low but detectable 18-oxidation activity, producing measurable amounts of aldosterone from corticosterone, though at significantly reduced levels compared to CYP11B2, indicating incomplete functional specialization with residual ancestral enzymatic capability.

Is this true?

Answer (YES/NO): YES